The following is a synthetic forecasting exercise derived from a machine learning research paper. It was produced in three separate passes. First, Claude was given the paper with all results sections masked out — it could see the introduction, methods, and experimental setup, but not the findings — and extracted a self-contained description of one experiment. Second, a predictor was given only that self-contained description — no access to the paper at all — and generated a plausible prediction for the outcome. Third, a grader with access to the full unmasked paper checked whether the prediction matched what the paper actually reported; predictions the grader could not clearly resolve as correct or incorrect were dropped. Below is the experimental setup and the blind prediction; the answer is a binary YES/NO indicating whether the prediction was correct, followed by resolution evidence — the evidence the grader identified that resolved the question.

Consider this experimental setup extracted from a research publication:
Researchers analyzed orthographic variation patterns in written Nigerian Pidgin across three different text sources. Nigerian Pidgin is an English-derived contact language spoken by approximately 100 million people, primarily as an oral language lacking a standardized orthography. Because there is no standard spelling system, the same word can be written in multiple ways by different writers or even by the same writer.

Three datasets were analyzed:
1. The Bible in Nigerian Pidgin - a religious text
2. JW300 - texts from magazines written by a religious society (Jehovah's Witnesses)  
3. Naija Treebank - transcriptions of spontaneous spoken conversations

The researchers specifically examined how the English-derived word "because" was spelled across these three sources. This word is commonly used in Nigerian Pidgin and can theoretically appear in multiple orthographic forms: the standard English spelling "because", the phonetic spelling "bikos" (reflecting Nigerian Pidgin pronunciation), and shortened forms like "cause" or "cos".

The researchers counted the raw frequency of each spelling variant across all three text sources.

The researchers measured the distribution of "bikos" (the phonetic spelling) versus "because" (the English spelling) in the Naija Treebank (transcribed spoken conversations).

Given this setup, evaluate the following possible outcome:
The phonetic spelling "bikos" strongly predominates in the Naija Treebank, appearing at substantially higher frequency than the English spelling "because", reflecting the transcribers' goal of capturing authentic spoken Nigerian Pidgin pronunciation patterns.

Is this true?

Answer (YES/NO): NO